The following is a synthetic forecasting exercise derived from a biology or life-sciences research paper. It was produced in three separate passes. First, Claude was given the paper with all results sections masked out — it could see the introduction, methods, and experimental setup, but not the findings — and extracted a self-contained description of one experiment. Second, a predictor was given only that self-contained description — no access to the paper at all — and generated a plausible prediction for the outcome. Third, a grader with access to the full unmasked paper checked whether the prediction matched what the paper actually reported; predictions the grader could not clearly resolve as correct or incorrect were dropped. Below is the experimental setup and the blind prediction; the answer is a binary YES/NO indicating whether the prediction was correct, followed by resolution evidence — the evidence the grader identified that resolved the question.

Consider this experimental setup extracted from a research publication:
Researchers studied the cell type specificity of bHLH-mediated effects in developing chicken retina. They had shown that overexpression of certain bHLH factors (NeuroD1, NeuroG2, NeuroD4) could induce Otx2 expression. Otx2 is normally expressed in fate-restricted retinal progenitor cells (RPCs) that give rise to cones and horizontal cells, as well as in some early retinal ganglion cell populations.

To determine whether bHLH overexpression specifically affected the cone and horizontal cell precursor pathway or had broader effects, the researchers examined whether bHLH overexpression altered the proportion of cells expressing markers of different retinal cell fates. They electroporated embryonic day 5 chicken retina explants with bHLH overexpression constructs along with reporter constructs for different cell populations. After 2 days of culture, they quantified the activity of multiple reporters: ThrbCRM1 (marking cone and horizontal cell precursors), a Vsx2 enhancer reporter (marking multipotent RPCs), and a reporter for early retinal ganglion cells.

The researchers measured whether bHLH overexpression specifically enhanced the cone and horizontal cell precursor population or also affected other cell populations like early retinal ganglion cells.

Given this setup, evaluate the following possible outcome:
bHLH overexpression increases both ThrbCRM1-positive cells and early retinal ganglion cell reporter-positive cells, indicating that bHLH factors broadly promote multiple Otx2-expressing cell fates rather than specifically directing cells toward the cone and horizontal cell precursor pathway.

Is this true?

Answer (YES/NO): NO